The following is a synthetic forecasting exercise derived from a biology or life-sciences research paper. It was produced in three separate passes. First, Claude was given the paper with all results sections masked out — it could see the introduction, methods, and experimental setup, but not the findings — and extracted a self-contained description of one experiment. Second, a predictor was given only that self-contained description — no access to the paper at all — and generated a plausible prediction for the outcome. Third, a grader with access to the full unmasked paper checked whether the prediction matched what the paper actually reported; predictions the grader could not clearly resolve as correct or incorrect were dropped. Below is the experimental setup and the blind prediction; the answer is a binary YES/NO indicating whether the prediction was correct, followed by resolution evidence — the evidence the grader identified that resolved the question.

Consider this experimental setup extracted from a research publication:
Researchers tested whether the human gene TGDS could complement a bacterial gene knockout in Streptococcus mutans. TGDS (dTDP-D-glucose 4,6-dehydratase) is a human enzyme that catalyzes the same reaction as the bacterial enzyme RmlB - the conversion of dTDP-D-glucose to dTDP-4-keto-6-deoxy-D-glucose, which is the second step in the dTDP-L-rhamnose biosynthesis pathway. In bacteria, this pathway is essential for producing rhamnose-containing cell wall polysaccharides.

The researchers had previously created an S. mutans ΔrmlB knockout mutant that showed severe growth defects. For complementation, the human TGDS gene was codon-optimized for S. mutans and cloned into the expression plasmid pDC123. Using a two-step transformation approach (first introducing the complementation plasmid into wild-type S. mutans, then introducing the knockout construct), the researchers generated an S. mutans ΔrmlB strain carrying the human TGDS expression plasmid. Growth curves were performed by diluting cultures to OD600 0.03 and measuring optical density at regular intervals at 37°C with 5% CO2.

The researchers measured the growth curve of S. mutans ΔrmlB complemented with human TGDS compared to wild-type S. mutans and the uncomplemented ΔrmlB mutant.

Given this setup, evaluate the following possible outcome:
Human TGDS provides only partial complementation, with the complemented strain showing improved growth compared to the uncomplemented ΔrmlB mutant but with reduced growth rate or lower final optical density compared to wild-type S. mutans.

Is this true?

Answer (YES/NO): NO